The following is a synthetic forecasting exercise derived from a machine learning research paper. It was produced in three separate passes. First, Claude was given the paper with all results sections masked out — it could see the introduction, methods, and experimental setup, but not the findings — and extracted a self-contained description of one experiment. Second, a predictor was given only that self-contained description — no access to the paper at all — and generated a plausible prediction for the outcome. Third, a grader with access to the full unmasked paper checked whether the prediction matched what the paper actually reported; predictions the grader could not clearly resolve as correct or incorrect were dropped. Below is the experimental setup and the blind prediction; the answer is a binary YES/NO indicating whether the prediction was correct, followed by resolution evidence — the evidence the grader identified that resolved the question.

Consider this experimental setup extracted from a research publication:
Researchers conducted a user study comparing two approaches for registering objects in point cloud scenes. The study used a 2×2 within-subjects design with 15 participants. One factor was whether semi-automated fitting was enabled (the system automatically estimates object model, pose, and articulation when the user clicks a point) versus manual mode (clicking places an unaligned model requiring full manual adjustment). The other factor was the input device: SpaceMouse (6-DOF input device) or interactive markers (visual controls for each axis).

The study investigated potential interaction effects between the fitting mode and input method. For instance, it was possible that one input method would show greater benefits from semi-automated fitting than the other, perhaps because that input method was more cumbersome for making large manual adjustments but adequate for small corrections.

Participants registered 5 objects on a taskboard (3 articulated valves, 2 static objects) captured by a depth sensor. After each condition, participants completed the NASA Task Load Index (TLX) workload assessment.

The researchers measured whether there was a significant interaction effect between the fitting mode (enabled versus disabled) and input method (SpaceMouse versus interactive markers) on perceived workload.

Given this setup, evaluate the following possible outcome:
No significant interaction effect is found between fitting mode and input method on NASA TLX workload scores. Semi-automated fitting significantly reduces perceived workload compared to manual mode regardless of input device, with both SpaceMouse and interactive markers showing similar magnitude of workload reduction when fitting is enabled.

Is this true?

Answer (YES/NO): NO